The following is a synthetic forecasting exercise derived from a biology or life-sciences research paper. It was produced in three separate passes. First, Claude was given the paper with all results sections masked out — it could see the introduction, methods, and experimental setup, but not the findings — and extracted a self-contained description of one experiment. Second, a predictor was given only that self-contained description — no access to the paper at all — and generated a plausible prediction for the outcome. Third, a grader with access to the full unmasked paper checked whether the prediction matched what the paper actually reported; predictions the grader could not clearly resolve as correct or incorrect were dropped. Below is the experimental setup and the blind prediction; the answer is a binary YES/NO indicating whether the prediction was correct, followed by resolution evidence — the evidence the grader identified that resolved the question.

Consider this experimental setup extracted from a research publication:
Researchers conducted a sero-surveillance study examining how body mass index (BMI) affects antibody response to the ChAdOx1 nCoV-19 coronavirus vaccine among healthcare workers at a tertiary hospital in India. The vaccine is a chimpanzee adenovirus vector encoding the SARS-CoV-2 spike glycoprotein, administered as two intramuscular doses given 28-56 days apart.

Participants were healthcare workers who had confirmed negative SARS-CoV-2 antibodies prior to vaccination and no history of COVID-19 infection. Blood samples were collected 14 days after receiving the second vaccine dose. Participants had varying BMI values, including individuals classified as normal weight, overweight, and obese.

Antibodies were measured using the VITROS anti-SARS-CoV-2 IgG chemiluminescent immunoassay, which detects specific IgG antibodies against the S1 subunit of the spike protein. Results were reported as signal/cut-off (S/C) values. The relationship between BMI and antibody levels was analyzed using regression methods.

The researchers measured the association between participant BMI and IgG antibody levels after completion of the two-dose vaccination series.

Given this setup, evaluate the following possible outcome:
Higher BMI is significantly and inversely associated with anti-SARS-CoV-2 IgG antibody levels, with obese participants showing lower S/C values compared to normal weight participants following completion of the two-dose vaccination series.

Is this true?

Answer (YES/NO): NO